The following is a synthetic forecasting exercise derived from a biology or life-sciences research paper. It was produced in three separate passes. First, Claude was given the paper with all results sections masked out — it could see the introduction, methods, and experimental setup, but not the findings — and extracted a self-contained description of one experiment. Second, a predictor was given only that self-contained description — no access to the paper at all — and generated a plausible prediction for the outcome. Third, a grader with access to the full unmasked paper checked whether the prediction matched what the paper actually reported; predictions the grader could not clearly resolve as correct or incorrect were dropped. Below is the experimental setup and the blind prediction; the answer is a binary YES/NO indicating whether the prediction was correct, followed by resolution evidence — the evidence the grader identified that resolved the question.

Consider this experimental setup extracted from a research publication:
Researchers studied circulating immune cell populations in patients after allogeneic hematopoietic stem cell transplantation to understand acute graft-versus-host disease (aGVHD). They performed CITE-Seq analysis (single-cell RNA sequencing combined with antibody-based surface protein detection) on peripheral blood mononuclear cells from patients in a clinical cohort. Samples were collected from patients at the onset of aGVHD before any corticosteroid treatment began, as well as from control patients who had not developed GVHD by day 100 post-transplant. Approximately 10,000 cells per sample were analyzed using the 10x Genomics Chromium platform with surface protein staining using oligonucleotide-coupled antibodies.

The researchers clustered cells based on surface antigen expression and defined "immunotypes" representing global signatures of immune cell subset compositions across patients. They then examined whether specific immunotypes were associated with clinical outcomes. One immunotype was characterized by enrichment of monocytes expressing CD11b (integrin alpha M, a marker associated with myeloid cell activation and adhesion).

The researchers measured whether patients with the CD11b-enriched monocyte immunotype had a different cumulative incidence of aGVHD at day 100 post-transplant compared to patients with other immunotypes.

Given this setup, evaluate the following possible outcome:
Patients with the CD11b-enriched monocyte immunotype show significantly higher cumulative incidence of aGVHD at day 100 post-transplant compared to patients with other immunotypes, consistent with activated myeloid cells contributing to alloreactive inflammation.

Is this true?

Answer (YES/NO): YES